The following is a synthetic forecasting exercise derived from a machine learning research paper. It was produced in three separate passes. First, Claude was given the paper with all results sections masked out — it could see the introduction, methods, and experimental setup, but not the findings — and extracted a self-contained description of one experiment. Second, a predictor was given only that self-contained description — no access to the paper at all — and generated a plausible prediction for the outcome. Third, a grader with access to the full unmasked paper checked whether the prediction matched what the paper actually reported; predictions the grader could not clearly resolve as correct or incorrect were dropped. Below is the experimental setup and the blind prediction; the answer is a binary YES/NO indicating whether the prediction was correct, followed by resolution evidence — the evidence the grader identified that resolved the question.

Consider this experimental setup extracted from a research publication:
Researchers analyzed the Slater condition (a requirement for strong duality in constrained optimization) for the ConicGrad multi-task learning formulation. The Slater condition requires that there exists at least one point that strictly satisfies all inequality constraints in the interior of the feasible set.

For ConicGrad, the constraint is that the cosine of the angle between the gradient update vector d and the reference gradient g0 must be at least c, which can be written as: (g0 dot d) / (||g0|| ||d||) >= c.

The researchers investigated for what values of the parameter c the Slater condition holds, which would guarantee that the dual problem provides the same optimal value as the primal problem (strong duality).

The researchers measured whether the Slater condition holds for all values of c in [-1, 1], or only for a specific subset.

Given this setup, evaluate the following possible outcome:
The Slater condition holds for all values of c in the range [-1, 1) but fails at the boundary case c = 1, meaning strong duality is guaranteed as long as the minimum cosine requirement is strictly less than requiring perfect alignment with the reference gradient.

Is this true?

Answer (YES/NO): YES